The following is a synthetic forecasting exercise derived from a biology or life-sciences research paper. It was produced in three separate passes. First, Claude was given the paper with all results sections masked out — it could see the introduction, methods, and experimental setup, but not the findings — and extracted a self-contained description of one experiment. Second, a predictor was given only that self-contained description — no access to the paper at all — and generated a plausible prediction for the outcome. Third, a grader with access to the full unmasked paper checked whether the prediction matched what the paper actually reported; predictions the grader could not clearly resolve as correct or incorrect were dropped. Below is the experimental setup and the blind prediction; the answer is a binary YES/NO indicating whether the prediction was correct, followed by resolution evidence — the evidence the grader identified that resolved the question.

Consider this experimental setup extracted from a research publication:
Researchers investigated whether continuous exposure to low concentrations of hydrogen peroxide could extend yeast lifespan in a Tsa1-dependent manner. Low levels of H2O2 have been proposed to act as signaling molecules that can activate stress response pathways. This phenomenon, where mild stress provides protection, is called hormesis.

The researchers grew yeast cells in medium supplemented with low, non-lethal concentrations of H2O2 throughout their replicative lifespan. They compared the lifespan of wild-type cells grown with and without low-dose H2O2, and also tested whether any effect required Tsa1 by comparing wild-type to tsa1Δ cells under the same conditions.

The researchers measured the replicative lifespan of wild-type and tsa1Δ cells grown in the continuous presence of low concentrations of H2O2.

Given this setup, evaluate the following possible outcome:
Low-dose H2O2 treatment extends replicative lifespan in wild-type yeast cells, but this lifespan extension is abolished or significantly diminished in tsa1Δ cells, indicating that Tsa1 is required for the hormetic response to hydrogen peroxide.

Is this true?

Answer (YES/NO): YES